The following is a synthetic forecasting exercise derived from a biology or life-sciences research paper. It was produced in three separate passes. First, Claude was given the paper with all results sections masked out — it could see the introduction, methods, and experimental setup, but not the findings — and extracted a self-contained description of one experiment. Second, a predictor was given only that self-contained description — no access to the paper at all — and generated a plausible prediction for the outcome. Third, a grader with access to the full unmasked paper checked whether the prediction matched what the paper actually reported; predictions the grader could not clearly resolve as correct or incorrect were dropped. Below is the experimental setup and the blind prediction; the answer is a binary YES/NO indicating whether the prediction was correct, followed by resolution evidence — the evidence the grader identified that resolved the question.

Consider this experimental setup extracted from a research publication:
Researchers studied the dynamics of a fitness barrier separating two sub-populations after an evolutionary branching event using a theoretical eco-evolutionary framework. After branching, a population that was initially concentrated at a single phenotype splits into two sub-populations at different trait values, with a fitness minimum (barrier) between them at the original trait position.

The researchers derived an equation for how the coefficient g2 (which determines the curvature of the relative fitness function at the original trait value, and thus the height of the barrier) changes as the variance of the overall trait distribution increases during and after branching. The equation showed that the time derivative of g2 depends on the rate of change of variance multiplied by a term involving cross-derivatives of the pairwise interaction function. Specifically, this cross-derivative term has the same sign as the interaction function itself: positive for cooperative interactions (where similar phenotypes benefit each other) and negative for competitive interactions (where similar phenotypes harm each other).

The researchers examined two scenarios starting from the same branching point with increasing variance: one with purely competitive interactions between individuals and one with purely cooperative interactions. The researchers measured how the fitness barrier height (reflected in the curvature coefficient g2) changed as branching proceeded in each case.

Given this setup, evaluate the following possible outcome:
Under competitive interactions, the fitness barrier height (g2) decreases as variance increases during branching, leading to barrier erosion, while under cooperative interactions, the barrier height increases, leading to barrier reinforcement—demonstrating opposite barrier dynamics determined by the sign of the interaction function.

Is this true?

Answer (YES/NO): YES